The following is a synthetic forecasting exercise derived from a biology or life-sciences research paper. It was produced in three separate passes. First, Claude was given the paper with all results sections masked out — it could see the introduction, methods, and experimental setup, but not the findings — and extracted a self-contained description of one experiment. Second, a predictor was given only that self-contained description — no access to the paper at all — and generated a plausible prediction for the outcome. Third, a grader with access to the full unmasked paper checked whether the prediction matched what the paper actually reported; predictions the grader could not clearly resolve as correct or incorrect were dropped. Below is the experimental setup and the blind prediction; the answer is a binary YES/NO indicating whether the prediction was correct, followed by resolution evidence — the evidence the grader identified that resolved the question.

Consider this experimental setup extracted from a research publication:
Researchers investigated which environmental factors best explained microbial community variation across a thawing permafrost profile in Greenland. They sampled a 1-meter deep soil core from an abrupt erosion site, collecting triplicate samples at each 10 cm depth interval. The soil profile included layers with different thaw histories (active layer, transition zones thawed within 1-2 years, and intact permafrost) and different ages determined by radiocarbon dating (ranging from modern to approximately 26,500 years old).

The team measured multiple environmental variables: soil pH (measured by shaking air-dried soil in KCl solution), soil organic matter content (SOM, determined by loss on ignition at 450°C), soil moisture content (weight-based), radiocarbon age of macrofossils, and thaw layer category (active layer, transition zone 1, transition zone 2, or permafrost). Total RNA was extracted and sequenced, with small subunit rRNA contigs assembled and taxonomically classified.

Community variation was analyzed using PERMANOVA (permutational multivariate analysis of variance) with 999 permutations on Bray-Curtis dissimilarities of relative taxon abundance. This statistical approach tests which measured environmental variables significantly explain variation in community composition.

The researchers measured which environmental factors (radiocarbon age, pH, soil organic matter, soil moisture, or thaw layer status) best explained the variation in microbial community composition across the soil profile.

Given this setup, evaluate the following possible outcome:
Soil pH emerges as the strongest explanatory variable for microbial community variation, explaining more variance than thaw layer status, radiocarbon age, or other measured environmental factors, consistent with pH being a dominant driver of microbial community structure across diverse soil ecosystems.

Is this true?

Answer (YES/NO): NO